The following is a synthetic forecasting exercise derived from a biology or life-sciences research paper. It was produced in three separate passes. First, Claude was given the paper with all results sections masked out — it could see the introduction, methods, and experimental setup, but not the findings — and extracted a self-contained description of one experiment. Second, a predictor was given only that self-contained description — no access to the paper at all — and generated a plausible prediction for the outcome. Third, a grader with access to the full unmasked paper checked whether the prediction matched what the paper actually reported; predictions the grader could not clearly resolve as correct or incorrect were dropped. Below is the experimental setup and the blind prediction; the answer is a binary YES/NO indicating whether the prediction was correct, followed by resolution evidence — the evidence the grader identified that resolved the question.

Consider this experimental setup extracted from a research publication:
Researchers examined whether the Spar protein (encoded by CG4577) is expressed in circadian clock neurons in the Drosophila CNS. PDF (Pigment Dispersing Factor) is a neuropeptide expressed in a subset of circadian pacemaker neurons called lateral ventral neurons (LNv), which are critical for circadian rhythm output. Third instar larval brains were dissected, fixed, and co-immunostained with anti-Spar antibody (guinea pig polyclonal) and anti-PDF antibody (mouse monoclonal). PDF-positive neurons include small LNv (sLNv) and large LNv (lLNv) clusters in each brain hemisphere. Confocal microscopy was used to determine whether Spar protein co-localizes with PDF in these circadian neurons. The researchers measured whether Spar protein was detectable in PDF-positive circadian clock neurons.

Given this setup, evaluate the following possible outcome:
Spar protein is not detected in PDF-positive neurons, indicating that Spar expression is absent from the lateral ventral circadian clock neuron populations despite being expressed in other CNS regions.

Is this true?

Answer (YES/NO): NO